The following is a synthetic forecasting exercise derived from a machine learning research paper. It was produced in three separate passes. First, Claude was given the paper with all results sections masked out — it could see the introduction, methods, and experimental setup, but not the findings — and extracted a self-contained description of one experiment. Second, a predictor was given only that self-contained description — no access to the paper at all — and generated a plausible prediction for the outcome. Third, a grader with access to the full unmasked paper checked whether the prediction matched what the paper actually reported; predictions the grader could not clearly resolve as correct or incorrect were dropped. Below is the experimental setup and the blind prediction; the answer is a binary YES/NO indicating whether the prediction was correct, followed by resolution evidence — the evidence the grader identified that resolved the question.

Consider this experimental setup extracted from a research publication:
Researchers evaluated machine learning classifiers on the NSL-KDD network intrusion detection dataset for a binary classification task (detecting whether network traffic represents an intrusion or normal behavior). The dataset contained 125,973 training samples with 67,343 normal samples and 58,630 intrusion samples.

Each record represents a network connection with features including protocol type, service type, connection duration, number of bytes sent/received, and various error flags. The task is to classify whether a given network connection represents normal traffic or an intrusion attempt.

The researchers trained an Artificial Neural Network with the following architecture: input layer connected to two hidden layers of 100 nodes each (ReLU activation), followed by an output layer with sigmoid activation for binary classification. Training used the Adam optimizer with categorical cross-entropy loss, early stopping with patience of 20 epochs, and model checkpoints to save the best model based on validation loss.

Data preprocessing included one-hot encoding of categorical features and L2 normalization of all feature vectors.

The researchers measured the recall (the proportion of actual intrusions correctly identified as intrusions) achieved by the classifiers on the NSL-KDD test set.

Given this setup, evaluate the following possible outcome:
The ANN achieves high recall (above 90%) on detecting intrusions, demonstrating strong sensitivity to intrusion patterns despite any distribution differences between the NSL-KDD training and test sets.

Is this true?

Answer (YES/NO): NO